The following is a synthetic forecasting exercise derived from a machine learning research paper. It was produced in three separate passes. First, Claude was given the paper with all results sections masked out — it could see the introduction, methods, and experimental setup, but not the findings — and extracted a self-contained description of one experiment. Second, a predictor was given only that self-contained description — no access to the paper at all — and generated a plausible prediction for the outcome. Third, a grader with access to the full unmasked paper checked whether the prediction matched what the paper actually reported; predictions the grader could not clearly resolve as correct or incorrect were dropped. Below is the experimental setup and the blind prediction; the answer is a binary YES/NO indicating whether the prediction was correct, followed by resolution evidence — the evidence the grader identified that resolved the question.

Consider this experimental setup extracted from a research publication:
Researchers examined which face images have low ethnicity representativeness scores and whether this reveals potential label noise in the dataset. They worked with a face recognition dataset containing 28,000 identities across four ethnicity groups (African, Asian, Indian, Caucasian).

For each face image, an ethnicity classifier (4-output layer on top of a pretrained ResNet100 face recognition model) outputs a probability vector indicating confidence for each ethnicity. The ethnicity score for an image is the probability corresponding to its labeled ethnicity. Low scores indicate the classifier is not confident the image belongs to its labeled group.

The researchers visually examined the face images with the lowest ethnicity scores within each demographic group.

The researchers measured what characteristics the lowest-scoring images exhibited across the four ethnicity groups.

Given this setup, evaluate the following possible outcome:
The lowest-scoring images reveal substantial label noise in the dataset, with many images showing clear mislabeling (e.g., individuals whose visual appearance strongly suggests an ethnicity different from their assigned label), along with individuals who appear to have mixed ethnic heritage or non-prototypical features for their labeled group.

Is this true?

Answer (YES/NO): YES